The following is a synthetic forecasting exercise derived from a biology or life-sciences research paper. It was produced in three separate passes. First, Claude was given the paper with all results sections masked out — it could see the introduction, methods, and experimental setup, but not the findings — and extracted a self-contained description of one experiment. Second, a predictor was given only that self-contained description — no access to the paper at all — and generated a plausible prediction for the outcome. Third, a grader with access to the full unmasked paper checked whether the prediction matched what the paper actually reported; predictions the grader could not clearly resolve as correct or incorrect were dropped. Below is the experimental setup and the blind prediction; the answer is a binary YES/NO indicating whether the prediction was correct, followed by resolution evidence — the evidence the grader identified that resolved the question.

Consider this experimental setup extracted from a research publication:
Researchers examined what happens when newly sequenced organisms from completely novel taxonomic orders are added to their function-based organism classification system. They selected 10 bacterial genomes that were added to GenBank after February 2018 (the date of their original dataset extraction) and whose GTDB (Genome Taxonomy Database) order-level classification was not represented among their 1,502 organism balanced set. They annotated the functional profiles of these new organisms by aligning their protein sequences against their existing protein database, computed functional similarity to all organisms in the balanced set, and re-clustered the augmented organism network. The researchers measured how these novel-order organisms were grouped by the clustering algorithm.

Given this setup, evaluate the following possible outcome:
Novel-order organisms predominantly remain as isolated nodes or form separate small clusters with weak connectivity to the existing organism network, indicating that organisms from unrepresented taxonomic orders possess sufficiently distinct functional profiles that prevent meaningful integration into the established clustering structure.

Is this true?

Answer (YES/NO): NO